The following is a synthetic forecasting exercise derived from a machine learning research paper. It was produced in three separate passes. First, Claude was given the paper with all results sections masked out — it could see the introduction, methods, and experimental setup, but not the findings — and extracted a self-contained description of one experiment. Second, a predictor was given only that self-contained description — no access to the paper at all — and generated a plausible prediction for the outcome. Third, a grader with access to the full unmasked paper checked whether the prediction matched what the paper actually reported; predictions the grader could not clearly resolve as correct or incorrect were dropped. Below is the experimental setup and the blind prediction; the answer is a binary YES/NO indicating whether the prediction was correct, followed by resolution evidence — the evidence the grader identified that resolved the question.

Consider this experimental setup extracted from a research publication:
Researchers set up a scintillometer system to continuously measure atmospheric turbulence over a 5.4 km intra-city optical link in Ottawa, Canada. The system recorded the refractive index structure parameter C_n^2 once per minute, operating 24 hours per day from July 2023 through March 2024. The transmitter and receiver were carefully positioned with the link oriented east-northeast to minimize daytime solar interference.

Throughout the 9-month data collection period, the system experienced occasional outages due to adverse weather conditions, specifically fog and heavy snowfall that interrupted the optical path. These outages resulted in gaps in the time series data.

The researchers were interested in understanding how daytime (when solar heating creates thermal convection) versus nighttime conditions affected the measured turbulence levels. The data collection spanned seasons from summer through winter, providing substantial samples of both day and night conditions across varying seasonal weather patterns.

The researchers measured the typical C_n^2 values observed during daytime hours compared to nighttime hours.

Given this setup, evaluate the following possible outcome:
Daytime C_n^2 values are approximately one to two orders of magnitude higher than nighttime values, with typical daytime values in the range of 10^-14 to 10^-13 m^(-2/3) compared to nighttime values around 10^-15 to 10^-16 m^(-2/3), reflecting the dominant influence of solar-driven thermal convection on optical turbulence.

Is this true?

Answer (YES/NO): NO